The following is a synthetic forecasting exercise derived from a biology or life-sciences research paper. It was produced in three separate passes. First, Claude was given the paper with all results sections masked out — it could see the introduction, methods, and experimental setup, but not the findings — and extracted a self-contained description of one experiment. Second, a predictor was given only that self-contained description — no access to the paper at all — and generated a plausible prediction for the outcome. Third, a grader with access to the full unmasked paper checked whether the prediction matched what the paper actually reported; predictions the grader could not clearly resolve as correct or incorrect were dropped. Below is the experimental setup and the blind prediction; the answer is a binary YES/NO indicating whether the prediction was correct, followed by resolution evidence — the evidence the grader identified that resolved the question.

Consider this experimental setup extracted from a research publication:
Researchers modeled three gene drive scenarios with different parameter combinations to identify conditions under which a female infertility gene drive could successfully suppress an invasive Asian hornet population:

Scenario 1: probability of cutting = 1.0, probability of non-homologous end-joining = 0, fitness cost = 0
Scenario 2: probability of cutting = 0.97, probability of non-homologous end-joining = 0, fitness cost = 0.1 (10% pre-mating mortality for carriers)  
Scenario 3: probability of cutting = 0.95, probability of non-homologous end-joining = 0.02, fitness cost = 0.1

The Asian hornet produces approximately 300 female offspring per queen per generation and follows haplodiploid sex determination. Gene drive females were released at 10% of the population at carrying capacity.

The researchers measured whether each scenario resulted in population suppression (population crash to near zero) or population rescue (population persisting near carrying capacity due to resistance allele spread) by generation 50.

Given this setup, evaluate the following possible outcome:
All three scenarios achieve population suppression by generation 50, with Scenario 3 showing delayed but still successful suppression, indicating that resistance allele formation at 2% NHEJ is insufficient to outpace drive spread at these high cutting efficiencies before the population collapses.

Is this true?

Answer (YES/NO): NO